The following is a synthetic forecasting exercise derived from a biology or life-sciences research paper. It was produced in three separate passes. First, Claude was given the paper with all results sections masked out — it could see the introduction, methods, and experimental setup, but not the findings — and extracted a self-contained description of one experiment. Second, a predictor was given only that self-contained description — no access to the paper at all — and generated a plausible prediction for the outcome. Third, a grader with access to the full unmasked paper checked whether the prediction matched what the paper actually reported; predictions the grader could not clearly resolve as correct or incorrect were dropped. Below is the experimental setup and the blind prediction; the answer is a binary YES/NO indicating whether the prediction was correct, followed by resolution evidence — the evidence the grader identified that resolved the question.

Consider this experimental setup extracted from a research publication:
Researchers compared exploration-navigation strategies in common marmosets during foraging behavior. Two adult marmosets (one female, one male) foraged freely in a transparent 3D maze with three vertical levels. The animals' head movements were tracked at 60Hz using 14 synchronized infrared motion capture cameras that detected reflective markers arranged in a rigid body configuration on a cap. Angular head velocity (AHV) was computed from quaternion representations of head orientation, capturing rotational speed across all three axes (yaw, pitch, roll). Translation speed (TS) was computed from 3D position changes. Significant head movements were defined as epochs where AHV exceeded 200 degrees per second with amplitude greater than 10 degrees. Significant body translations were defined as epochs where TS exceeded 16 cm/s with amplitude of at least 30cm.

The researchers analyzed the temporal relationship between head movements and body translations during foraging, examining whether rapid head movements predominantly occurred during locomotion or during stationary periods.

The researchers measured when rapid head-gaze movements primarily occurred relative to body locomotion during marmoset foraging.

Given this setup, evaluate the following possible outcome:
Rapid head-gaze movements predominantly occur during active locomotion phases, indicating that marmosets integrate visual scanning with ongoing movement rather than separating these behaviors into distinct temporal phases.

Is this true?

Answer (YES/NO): NO